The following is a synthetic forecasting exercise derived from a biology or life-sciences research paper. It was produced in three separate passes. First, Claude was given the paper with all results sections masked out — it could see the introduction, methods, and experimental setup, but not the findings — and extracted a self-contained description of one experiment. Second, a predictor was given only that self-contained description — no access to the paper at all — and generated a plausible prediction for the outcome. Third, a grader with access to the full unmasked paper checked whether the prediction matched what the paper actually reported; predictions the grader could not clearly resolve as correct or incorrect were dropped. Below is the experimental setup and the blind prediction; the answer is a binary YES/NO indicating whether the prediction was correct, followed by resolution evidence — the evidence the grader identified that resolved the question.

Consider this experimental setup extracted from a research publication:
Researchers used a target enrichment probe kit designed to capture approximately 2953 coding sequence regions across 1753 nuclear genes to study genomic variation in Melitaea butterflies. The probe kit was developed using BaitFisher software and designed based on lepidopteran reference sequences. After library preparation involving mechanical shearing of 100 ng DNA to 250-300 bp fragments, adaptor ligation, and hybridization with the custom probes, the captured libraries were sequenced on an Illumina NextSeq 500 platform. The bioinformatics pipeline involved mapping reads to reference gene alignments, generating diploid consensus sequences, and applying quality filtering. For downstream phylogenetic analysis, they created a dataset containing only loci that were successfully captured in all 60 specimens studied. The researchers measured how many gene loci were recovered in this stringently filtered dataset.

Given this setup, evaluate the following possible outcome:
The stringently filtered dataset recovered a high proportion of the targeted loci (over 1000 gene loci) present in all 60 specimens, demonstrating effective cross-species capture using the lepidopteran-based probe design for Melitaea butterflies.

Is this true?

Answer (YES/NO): YES